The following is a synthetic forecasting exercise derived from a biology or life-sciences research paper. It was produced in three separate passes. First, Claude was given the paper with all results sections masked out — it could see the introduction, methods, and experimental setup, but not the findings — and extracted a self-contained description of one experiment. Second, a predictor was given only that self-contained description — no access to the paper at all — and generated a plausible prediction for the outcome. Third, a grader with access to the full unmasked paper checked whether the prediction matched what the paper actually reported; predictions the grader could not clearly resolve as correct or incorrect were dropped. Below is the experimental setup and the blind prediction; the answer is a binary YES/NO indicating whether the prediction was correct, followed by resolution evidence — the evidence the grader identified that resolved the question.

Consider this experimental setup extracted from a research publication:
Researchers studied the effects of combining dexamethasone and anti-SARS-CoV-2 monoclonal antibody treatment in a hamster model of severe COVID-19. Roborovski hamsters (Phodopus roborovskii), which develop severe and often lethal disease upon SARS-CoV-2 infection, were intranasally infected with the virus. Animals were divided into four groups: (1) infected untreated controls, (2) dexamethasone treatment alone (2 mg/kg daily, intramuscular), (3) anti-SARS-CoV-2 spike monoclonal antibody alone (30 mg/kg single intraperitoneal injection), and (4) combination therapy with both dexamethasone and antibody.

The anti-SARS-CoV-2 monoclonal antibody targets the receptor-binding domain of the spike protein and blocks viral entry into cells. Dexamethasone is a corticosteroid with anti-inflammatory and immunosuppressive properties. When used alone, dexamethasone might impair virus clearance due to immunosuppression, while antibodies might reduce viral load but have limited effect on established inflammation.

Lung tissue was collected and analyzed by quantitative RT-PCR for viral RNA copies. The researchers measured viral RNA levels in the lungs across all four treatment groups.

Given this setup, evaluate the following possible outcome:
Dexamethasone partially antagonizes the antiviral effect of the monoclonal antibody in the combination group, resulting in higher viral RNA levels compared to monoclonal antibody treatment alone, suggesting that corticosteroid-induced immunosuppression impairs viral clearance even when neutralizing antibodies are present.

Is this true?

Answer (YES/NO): NO